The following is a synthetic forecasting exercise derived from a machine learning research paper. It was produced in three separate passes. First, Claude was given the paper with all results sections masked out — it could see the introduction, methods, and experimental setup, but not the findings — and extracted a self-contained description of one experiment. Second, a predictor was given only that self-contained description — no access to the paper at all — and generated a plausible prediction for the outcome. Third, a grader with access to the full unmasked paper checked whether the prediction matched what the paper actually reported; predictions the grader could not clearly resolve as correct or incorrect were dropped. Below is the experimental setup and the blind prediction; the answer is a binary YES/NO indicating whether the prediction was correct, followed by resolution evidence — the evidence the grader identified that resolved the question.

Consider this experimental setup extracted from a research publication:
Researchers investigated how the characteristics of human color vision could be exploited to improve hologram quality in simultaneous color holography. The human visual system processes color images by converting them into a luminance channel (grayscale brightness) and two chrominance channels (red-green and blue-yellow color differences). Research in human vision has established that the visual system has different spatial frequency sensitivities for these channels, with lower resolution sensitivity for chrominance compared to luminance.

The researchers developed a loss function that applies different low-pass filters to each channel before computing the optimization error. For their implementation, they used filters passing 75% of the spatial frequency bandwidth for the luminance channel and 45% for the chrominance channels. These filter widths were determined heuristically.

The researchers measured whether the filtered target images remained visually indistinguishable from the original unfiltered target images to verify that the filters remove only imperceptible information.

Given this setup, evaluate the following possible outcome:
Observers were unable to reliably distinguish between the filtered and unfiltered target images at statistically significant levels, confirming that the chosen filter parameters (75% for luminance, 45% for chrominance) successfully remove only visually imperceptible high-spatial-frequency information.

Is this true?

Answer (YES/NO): NO